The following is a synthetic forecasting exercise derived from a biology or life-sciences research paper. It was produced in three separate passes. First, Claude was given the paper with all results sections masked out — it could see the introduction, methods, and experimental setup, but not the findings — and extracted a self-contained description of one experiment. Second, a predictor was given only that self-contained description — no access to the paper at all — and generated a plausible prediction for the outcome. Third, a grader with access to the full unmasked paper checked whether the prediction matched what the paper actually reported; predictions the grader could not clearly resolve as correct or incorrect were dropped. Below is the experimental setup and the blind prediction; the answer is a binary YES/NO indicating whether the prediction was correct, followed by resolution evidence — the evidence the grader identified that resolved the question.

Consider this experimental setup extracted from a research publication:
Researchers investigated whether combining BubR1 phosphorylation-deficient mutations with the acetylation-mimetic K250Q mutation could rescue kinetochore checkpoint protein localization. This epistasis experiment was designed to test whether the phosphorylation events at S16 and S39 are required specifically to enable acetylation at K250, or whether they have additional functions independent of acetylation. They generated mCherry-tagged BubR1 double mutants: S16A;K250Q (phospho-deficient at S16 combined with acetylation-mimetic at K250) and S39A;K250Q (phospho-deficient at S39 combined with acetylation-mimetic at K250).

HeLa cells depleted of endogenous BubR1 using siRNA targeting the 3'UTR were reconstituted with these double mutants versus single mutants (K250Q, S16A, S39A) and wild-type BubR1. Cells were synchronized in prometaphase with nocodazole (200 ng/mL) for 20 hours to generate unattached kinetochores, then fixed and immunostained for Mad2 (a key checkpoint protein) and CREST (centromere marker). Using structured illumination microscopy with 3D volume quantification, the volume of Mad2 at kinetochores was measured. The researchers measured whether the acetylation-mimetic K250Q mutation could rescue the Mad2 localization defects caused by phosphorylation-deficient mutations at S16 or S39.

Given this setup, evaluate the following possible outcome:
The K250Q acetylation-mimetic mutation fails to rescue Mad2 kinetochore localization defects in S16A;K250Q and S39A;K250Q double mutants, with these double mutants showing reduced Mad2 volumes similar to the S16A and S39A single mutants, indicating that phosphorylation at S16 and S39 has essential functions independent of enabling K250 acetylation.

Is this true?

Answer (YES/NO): NO